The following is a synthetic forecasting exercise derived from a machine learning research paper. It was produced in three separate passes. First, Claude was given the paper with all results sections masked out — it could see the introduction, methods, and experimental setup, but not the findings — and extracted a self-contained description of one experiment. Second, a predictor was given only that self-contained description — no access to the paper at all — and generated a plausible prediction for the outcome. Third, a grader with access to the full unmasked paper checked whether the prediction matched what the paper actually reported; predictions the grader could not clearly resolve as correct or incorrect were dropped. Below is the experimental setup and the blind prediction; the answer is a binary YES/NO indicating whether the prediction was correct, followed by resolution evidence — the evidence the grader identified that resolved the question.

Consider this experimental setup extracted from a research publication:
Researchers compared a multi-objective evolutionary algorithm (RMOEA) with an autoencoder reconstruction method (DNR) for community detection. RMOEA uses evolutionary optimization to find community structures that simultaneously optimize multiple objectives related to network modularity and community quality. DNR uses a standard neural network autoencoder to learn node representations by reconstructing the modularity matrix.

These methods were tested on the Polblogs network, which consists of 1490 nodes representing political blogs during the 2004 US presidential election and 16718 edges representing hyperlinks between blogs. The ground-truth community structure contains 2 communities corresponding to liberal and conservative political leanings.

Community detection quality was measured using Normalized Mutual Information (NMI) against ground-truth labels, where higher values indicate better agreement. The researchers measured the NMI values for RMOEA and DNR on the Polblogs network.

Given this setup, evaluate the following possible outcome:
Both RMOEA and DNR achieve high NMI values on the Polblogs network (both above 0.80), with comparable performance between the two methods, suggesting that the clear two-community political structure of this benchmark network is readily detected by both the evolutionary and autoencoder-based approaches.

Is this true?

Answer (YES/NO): NO